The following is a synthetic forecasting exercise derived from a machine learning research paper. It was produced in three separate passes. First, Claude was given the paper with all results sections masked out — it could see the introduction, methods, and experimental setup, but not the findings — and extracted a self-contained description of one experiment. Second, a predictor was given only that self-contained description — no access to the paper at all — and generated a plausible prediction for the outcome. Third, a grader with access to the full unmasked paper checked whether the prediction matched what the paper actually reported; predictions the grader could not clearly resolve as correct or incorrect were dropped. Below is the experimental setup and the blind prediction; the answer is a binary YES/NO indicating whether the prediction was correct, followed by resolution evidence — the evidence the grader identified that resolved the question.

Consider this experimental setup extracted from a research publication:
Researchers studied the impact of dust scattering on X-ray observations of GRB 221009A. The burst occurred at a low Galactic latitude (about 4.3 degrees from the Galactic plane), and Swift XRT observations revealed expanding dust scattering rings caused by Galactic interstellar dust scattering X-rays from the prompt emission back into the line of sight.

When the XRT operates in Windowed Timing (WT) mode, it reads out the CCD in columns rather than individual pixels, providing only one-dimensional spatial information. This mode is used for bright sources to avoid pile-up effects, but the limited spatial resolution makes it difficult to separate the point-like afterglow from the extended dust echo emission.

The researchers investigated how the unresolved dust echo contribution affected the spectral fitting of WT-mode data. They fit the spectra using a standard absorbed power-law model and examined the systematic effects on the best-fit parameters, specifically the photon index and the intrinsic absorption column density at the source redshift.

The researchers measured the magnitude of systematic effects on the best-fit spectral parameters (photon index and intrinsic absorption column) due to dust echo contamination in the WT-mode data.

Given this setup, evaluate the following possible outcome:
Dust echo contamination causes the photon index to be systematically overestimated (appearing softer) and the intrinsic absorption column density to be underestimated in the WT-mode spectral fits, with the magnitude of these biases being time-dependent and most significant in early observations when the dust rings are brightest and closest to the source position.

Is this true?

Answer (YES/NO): NO